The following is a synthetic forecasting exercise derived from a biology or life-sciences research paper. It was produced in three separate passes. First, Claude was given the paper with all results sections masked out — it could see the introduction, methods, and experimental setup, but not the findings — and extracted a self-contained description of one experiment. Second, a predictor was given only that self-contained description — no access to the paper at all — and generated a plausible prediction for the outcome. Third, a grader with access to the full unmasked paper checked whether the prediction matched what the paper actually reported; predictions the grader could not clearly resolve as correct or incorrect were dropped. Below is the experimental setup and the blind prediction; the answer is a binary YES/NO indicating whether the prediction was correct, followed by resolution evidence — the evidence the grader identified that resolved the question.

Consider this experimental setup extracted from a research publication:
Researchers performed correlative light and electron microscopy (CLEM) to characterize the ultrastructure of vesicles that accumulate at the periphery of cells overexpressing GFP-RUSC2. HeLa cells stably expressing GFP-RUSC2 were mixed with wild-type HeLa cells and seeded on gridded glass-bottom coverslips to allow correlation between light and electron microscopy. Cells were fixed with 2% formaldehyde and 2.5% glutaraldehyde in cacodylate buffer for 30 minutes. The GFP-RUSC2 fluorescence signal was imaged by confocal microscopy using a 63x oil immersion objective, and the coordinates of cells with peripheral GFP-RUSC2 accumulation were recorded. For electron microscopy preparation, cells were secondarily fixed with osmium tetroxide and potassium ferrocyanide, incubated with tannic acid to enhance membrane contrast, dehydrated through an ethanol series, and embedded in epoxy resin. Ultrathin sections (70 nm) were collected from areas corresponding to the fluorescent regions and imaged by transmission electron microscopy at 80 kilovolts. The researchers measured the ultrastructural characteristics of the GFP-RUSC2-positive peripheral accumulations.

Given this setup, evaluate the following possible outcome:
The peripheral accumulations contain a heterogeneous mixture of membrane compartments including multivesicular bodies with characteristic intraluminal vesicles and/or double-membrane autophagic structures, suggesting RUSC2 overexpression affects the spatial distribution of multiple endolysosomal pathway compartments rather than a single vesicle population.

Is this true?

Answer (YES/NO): NO